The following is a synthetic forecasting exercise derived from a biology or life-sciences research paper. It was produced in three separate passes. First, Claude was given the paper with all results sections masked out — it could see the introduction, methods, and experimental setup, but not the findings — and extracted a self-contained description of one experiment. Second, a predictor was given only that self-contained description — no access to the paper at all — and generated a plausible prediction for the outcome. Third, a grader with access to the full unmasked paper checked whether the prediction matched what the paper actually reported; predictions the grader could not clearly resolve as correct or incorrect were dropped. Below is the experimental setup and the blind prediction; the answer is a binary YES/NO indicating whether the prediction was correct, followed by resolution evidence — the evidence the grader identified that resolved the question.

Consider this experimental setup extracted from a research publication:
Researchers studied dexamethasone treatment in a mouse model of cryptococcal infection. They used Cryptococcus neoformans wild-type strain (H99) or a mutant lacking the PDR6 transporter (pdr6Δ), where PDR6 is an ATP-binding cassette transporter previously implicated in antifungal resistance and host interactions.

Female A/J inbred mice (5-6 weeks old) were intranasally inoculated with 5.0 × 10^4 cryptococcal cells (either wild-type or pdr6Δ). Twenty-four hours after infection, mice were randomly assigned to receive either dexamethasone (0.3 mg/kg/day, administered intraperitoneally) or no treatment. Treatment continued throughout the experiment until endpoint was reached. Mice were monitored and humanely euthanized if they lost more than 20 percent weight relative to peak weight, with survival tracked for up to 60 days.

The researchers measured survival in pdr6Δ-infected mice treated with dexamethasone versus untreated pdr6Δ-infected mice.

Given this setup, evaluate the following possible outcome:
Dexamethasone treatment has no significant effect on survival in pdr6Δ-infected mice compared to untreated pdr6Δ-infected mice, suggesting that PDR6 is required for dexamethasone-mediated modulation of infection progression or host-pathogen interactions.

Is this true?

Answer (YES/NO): NO